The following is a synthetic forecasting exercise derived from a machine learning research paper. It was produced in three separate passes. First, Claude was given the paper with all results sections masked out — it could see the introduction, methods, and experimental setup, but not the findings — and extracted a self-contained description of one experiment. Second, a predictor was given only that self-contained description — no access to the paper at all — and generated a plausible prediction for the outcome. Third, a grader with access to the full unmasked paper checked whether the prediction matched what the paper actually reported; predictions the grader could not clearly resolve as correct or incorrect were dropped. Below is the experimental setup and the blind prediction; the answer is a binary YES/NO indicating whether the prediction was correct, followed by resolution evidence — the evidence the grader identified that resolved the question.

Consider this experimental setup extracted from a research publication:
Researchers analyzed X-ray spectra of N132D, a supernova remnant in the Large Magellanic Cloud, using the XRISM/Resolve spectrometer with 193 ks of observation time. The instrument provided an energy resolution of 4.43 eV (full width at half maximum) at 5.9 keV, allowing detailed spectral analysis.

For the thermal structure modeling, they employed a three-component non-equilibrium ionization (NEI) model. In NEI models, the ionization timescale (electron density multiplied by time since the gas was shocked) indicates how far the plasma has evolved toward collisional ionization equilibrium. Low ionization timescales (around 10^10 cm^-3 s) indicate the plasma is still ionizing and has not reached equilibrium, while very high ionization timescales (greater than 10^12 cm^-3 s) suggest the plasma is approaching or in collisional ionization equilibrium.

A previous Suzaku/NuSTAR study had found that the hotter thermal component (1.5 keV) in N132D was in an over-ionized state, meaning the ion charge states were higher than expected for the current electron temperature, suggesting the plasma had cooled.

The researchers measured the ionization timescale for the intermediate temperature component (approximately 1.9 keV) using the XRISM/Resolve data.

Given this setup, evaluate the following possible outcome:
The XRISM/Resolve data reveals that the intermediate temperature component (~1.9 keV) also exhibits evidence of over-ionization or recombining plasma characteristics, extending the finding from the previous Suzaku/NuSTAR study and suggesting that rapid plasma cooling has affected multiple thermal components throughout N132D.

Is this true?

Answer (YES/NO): NO